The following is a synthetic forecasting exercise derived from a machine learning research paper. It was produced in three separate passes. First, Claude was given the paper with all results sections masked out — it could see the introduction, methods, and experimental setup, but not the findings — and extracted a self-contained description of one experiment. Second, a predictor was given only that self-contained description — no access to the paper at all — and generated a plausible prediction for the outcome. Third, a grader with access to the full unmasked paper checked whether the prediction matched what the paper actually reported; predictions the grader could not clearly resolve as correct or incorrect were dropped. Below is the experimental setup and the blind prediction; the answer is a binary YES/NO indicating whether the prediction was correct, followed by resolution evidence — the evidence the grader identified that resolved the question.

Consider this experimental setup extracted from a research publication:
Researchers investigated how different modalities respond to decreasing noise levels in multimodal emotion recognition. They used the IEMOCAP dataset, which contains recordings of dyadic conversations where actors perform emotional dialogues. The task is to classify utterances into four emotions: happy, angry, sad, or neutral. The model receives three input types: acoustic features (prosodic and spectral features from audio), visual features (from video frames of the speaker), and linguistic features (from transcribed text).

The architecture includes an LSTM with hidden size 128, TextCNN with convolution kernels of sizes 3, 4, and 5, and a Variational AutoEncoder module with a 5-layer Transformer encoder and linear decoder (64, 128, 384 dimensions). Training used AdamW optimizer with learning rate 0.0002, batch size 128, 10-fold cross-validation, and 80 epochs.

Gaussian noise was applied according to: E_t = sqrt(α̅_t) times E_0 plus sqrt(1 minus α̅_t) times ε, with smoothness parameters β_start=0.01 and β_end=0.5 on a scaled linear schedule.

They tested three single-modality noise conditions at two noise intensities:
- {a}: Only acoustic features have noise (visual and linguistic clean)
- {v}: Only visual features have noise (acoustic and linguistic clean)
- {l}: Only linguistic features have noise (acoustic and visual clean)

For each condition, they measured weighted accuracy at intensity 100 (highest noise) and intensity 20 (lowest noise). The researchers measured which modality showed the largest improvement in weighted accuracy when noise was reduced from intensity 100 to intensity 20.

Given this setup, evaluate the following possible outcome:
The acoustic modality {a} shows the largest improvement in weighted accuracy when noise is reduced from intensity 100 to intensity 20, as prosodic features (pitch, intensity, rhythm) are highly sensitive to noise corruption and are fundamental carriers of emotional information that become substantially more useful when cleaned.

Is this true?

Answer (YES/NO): NO